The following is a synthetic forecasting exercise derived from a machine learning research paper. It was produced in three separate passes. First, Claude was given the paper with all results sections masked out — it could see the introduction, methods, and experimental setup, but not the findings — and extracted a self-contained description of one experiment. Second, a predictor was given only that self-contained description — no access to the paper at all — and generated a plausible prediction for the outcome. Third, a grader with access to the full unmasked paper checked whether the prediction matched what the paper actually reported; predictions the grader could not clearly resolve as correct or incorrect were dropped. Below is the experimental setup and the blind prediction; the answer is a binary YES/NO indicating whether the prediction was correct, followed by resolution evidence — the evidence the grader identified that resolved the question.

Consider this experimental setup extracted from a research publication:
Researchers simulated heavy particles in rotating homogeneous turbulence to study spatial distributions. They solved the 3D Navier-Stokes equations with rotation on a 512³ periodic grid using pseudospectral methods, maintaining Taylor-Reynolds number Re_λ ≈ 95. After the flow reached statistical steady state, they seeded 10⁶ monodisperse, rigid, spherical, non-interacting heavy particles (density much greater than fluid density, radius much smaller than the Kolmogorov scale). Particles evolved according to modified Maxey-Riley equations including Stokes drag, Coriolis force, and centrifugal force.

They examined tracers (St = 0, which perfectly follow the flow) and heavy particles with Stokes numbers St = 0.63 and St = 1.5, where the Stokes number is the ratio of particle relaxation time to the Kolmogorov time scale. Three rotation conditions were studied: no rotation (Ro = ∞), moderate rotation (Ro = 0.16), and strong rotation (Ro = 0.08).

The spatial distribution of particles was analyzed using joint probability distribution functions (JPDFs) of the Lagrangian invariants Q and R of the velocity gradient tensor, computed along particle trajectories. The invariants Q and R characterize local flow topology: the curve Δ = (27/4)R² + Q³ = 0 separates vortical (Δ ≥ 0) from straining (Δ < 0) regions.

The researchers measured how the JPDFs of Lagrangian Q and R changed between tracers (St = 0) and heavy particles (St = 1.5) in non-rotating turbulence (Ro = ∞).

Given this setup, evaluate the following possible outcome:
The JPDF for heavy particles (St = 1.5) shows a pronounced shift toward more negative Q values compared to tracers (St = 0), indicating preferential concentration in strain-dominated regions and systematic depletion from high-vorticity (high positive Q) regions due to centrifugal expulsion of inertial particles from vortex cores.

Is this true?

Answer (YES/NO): NO